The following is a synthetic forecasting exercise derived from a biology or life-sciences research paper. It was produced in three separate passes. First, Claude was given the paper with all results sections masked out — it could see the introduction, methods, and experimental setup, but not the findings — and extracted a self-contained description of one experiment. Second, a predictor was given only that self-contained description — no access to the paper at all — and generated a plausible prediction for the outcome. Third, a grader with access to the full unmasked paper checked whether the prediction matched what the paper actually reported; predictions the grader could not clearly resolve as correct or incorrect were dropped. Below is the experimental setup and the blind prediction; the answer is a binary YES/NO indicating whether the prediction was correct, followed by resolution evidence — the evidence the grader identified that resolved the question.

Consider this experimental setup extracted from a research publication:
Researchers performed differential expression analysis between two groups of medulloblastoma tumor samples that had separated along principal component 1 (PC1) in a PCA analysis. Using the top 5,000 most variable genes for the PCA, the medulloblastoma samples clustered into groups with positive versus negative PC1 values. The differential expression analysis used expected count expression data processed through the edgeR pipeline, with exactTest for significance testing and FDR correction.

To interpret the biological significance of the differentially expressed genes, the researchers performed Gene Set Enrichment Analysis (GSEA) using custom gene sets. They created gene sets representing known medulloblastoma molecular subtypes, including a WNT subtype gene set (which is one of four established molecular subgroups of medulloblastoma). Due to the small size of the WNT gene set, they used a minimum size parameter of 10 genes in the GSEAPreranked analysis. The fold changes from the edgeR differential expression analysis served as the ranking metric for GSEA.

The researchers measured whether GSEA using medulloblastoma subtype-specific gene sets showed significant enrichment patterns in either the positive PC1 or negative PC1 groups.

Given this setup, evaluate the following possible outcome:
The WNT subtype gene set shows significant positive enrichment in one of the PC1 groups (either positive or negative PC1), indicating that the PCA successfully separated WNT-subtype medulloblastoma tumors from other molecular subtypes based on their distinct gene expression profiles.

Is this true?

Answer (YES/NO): YES